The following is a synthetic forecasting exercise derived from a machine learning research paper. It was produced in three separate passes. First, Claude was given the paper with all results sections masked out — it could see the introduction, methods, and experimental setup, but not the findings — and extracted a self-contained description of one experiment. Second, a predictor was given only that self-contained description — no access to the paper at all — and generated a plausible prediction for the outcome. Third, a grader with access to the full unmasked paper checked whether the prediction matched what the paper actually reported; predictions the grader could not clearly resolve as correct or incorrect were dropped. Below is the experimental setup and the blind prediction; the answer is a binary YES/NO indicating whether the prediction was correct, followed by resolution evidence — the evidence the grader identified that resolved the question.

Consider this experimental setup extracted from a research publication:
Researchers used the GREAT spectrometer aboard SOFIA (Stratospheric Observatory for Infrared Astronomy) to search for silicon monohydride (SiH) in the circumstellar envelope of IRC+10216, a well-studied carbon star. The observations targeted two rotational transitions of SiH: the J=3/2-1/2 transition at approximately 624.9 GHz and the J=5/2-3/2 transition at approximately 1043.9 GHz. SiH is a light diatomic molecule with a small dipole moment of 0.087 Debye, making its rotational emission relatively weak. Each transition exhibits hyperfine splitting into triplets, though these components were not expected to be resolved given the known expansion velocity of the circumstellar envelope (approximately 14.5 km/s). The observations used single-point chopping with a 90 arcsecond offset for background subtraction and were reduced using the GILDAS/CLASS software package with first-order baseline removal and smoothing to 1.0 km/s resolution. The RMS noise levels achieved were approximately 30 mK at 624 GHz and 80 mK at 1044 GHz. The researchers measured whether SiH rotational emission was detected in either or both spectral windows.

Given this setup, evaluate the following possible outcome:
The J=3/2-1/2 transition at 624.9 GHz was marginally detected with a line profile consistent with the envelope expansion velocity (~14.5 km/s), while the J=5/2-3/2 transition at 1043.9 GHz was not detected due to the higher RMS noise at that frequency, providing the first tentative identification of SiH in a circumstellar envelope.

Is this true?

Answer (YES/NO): NO